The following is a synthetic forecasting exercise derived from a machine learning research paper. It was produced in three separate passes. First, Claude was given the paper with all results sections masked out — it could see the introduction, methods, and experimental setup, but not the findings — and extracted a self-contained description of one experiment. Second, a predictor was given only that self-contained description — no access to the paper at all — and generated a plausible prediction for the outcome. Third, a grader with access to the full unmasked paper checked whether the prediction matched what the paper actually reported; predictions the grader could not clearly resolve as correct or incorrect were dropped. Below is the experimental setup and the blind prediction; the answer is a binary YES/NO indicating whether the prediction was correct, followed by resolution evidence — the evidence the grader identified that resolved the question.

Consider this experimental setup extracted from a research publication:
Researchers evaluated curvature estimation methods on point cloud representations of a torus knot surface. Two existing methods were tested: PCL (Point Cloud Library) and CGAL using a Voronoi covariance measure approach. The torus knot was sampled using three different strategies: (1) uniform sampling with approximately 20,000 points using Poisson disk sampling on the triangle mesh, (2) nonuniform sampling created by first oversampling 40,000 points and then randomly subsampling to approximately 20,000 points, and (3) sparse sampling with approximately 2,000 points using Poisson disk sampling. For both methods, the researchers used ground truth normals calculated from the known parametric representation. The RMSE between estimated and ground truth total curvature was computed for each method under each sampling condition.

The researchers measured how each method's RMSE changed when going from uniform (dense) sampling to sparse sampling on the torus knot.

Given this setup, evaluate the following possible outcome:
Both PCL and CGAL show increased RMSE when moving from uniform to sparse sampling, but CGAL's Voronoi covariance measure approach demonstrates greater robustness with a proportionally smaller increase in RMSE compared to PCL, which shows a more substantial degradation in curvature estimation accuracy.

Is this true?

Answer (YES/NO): NO